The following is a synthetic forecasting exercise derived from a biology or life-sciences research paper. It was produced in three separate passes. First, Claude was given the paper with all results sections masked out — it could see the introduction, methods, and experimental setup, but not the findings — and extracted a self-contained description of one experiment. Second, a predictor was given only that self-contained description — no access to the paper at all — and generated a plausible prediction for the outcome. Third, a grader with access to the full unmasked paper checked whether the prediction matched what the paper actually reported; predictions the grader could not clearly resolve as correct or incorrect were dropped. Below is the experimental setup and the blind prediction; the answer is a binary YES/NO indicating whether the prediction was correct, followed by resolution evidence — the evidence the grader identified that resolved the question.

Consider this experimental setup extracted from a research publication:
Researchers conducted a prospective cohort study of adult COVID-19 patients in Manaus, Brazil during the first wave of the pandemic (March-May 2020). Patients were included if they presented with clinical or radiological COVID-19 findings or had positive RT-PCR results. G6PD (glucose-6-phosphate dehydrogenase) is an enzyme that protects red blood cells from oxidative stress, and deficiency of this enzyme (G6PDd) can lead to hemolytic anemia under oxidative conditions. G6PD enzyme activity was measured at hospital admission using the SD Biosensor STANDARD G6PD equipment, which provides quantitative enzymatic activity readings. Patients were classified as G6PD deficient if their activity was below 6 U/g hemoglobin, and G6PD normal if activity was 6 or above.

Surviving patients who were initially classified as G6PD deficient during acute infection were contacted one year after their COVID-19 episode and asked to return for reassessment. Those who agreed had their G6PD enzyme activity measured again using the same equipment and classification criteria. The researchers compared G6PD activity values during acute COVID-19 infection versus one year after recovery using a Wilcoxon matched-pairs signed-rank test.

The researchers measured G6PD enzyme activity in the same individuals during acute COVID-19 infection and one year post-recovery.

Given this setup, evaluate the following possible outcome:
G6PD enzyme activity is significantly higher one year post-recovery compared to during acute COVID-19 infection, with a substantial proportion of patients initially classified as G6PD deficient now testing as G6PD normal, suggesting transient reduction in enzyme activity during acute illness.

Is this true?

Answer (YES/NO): YES